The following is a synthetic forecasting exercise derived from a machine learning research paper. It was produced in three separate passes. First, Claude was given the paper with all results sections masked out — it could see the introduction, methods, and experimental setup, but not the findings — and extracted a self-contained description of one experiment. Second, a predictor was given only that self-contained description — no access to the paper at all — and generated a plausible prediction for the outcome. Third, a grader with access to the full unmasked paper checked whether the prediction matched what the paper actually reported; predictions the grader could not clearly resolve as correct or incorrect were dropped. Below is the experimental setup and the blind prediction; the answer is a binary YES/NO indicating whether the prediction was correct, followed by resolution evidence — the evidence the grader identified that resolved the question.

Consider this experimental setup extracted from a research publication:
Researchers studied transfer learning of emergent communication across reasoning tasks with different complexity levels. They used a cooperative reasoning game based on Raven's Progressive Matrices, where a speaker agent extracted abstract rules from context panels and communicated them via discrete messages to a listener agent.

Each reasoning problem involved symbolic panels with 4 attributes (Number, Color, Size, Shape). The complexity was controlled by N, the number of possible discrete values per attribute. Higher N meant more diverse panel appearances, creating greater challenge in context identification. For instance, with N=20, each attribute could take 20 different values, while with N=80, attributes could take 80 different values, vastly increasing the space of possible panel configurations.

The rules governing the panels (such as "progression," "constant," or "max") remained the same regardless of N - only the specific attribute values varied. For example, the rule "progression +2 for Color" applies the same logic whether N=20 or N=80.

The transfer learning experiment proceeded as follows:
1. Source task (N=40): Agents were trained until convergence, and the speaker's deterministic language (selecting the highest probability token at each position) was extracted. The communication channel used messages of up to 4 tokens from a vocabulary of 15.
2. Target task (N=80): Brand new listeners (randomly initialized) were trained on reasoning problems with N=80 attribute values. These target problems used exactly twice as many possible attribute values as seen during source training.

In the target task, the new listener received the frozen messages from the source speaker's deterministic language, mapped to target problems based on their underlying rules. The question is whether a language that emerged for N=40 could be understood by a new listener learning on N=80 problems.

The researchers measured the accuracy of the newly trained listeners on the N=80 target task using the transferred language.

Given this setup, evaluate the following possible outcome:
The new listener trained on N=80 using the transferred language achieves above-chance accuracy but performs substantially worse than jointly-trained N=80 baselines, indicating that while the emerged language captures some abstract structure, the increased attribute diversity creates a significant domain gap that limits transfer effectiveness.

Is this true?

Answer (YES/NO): NO